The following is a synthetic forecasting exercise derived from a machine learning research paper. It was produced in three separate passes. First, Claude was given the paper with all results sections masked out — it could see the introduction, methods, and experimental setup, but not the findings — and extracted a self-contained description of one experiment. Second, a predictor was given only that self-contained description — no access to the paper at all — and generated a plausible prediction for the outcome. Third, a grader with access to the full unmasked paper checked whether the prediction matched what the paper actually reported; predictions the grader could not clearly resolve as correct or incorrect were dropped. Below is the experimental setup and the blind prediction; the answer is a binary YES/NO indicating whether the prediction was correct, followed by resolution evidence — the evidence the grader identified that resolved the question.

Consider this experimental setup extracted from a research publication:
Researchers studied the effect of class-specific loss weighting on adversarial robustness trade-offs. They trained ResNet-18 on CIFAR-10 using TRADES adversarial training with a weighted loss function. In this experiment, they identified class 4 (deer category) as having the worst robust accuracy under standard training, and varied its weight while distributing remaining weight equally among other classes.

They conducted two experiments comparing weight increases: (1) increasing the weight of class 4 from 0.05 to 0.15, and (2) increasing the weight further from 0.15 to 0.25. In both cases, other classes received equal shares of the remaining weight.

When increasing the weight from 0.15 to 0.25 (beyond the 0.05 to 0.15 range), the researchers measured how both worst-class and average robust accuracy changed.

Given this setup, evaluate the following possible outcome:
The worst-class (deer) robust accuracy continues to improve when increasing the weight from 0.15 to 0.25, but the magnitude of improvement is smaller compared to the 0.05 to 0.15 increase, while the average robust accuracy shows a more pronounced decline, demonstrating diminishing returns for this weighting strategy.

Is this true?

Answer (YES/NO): NO